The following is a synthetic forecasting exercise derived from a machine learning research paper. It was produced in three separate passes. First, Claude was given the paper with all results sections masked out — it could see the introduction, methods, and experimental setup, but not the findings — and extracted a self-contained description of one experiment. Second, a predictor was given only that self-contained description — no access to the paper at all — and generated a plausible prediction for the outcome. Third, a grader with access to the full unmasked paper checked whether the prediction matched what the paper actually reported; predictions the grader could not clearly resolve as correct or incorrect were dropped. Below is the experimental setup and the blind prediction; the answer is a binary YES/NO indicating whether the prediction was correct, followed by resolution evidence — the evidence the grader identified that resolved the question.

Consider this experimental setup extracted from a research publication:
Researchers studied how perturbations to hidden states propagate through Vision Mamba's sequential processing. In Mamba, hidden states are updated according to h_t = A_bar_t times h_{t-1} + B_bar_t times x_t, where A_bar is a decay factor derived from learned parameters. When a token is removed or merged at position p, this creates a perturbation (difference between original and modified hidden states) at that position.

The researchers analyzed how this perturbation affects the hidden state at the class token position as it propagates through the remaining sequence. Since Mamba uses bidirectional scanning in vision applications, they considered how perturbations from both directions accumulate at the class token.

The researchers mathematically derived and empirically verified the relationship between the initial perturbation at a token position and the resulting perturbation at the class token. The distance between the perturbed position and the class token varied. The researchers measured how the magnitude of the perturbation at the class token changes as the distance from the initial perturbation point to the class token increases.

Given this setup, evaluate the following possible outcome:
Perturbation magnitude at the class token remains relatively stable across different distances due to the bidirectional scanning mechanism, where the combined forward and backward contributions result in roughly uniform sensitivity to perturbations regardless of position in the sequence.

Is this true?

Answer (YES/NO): NO